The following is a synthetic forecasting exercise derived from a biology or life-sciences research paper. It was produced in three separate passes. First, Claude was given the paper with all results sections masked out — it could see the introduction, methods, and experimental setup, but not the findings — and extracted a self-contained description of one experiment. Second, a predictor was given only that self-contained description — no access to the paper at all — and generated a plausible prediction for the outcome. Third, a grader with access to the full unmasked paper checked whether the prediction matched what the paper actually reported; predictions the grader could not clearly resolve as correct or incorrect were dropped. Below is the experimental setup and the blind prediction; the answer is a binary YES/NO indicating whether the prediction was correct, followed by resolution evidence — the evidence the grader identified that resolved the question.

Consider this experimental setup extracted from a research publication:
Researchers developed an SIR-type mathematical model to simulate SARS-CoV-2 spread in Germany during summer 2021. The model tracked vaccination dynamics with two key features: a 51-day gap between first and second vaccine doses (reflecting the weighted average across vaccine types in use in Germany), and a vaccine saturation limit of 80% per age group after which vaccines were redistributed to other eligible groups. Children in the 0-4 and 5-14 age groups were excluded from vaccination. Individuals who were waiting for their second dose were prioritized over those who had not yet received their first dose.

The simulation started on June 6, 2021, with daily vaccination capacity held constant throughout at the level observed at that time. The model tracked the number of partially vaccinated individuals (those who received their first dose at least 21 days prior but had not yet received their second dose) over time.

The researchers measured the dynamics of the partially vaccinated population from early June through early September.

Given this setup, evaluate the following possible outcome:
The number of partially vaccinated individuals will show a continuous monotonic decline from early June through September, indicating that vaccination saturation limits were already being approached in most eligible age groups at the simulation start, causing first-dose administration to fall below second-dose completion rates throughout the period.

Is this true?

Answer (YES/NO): NO